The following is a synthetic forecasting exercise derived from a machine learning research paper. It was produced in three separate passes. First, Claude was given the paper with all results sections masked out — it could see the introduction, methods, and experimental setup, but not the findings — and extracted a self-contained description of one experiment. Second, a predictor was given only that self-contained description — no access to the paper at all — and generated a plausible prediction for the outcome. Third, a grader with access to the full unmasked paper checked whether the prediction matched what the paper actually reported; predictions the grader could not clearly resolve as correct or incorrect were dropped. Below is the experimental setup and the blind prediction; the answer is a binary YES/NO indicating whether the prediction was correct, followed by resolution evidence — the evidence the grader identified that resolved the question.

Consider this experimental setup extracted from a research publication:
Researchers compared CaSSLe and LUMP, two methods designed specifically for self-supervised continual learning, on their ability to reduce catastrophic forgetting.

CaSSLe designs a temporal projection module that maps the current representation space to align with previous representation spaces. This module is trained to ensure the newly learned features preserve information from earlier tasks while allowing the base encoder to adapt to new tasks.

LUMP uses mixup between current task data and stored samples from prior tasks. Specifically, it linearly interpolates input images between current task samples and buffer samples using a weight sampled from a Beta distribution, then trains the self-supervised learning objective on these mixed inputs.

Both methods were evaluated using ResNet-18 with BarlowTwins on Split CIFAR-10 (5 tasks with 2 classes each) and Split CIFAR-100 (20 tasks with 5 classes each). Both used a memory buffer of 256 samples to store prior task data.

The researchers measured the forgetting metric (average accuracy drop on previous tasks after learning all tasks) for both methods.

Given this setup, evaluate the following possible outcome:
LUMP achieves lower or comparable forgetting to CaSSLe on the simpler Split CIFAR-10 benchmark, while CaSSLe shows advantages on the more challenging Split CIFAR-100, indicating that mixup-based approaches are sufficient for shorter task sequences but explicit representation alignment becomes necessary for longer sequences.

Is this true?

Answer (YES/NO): YES